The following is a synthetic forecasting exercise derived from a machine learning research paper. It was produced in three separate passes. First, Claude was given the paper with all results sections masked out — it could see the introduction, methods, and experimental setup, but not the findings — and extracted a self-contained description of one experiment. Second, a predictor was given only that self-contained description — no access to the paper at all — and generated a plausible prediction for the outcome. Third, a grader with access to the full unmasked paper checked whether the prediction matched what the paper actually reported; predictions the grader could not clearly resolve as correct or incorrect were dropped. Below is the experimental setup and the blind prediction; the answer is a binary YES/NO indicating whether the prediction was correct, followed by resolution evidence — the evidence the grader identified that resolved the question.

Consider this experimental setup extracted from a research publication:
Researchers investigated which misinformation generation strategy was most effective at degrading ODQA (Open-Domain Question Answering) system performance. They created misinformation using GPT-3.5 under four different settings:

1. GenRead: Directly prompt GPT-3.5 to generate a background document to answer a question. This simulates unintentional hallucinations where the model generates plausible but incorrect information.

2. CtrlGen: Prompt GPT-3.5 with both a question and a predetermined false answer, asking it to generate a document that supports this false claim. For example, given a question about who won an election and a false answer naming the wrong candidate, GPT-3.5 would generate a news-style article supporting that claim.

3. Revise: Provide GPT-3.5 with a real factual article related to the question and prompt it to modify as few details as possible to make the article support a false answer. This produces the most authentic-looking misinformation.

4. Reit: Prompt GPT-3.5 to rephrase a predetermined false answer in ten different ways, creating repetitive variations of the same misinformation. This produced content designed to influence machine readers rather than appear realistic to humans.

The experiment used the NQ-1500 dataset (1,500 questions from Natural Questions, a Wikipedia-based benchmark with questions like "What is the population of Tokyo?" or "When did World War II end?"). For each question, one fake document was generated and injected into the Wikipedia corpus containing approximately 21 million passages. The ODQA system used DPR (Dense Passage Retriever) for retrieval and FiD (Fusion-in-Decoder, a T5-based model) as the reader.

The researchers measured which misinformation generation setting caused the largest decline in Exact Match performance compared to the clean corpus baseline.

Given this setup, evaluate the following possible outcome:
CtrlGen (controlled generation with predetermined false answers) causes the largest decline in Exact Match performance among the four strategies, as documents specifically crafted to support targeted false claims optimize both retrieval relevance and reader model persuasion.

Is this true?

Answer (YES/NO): NO